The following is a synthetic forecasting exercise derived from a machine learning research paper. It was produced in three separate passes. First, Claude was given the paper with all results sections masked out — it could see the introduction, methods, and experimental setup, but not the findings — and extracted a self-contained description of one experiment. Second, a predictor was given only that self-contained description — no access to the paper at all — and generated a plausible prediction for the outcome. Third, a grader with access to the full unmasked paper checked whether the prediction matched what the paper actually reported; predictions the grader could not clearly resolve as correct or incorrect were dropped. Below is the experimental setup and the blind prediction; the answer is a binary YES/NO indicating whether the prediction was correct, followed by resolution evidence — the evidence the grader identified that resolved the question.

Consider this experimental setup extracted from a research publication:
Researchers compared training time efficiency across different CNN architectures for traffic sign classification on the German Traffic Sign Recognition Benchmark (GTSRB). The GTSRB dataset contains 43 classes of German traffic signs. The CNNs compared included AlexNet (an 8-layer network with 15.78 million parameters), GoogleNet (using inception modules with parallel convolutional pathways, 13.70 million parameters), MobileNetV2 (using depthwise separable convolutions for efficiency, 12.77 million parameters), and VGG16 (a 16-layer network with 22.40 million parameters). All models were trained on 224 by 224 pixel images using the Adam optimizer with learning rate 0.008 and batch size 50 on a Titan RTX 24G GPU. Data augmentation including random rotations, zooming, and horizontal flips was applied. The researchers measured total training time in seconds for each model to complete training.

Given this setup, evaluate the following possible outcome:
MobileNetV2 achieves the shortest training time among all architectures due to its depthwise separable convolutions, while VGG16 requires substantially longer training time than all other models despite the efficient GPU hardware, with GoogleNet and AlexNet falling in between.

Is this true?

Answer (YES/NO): NO